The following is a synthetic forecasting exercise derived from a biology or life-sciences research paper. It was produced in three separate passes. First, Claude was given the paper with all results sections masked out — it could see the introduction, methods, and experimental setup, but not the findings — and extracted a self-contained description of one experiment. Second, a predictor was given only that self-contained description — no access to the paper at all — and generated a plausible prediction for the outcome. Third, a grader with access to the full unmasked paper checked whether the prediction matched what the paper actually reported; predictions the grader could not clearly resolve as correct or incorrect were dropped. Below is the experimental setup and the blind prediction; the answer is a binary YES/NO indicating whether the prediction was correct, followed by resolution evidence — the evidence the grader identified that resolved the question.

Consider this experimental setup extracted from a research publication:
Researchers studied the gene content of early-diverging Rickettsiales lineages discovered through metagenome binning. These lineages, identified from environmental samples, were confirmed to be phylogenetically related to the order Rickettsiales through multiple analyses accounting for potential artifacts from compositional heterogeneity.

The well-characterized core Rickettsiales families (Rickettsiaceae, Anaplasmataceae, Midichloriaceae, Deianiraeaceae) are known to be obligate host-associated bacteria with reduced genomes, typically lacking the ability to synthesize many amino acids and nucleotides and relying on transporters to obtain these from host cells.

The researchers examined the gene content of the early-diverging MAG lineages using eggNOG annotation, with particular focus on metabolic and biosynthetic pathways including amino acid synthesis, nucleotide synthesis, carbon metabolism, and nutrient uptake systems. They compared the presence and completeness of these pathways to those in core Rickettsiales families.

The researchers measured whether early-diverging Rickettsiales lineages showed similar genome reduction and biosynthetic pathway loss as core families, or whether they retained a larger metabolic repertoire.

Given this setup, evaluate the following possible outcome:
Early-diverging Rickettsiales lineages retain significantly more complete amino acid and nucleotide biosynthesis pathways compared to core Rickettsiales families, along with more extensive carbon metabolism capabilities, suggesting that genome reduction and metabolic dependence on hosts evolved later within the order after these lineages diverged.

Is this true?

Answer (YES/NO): YES